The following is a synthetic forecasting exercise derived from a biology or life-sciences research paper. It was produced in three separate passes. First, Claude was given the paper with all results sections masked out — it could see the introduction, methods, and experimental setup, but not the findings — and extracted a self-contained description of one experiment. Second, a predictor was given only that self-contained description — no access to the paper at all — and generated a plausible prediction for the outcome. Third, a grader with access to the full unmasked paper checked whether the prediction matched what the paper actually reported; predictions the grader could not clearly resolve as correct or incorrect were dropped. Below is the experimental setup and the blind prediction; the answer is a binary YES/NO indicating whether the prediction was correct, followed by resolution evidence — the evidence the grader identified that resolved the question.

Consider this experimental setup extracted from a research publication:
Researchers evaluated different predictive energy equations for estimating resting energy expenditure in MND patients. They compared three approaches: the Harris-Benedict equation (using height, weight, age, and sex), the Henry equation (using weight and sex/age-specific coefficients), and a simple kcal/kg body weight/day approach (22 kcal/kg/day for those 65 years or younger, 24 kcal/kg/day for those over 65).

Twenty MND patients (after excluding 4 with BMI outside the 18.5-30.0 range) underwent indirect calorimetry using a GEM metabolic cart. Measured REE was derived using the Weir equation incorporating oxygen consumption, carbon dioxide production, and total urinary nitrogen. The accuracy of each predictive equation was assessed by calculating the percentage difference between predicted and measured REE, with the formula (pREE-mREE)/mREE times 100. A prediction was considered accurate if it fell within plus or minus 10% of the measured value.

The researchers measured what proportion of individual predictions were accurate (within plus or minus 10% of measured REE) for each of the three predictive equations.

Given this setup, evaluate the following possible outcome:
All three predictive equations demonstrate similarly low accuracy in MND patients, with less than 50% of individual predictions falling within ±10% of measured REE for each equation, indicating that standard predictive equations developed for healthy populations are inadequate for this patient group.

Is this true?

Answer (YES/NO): NO